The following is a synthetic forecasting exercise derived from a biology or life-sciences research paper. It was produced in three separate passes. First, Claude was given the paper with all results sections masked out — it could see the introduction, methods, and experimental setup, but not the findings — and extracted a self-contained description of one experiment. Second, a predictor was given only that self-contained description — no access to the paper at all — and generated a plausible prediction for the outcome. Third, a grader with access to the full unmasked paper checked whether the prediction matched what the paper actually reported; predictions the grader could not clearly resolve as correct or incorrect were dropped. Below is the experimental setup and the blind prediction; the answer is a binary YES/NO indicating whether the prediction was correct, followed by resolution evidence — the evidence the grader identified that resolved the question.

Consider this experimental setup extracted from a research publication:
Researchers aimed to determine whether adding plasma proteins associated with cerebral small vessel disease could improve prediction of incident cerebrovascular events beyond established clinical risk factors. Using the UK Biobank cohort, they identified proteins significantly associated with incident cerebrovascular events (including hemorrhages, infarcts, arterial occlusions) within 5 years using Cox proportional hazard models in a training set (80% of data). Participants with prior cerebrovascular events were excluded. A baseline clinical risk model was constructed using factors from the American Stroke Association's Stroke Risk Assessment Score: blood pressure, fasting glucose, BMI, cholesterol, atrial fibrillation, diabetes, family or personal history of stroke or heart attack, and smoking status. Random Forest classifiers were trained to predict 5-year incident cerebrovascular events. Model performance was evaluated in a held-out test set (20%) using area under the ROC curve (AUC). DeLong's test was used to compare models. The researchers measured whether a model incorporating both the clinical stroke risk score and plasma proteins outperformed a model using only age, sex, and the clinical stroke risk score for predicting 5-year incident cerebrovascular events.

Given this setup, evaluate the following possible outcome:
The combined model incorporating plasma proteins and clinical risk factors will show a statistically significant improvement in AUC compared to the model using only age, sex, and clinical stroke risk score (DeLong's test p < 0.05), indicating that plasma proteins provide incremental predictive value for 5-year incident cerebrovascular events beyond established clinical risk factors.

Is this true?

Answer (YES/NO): YES